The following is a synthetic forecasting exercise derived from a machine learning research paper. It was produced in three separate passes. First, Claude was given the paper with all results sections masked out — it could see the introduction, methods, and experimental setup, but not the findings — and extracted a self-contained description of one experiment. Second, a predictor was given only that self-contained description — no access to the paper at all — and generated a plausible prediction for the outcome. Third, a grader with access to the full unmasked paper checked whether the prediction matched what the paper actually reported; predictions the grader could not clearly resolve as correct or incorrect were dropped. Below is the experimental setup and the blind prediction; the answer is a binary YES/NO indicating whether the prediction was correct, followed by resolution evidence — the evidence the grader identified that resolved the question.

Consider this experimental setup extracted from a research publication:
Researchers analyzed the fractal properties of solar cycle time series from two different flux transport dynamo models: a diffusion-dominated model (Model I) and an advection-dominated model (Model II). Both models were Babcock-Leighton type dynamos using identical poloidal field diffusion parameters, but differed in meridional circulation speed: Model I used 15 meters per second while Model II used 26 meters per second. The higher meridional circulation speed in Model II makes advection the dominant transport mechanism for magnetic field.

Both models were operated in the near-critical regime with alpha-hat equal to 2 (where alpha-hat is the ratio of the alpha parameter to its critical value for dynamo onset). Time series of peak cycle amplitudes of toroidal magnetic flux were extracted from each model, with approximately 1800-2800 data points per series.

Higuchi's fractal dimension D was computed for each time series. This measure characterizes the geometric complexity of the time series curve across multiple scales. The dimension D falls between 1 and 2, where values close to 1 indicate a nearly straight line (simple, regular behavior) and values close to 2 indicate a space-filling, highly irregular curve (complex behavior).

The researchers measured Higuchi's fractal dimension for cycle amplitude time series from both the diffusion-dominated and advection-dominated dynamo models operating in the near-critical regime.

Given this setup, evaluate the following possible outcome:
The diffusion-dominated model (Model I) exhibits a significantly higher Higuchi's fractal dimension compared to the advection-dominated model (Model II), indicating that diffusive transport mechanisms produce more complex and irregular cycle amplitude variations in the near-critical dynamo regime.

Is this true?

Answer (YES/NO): YES